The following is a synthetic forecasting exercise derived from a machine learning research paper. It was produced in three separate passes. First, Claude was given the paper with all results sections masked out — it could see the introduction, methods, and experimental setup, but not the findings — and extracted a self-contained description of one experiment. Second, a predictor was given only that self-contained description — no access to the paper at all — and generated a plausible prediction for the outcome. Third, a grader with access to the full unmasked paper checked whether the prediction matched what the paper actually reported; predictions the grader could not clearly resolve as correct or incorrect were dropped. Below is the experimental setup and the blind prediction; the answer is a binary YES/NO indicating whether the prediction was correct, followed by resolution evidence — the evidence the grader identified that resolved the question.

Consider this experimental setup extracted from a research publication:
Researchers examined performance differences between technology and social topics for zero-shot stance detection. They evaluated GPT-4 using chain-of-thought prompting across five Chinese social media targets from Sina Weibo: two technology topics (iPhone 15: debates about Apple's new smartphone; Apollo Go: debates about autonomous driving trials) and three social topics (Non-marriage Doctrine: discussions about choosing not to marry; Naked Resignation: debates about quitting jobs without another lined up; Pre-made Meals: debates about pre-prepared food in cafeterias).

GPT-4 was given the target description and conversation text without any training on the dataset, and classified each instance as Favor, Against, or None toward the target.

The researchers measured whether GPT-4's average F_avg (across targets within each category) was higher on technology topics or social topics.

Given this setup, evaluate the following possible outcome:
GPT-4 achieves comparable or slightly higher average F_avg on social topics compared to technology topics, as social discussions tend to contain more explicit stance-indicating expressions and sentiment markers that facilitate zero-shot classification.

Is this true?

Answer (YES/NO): NO